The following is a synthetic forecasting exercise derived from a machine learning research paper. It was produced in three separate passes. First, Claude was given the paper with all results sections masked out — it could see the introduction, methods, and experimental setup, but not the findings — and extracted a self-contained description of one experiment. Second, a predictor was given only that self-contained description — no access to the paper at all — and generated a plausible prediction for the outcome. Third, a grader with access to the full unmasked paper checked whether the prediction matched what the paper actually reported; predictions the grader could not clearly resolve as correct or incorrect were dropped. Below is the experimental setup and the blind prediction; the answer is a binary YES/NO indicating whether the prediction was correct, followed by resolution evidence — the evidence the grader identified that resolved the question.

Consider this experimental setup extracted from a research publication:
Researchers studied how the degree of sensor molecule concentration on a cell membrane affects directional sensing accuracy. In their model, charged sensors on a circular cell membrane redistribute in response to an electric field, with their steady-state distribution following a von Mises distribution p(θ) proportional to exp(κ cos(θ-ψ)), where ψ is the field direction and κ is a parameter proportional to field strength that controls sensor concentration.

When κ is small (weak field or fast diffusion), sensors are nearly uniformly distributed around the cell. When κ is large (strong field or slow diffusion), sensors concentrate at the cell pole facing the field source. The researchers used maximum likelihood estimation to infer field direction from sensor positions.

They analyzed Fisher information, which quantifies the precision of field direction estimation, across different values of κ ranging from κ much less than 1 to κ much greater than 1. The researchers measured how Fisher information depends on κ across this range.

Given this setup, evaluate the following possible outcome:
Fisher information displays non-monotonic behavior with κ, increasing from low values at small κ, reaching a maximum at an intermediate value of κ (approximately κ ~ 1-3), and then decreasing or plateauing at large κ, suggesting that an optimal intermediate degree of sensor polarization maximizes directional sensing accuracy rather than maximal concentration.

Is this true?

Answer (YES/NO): NO